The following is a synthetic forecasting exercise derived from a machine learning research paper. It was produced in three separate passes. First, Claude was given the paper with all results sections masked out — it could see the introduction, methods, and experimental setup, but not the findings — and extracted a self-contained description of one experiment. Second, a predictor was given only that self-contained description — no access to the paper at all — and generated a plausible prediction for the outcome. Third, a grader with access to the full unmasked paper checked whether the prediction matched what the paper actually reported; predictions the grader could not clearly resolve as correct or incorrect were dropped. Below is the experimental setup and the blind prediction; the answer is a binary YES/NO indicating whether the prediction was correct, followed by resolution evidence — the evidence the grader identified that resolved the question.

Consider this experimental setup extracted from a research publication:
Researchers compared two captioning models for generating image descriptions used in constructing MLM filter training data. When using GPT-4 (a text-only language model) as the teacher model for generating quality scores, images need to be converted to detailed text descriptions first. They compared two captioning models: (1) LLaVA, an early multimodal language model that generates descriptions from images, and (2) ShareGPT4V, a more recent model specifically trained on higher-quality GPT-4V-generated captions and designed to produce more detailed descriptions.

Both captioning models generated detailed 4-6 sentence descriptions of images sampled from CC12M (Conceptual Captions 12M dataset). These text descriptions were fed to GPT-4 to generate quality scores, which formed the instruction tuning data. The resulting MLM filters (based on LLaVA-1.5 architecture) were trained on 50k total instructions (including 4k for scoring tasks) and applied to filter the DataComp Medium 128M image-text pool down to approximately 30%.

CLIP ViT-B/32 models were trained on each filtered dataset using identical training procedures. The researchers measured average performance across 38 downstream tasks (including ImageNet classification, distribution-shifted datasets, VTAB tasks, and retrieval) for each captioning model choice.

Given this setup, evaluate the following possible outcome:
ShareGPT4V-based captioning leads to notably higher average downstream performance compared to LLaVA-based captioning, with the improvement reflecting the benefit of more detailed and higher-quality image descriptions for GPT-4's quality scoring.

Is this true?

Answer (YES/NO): NO